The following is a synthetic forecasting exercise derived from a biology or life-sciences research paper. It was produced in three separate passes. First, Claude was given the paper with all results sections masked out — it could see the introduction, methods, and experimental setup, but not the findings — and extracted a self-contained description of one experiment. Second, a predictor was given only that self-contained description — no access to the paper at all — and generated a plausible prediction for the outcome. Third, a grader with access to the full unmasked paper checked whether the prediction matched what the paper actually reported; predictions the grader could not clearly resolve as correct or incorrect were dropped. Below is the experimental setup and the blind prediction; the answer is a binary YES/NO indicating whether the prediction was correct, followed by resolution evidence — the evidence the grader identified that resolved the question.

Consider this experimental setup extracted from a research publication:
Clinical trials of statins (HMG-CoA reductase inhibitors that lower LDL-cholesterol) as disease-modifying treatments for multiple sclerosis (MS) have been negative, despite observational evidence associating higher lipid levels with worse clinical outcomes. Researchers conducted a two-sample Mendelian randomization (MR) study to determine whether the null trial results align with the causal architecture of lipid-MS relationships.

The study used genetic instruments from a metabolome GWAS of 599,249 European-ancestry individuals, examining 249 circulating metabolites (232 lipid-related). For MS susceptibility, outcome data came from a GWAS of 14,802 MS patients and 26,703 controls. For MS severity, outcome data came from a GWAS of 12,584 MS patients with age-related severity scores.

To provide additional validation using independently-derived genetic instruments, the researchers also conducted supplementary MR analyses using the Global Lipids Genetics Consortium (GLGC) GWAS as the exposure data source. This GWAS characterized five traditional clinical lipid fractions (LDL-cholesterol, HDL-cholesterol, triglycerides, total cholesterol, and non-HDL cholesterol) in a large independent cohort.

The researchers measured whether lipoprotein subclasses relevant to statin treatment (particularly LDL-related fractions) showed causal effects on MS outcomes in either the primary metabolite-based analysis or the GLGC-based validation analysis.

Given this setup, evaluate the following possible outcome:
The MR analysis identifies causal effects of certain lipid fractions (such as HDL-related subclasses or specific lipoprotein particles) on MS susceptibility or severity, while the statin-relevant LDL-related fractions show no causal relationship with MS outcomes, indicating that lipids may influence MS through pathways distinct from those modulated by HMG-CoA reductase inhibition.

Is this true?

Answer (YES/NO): NO